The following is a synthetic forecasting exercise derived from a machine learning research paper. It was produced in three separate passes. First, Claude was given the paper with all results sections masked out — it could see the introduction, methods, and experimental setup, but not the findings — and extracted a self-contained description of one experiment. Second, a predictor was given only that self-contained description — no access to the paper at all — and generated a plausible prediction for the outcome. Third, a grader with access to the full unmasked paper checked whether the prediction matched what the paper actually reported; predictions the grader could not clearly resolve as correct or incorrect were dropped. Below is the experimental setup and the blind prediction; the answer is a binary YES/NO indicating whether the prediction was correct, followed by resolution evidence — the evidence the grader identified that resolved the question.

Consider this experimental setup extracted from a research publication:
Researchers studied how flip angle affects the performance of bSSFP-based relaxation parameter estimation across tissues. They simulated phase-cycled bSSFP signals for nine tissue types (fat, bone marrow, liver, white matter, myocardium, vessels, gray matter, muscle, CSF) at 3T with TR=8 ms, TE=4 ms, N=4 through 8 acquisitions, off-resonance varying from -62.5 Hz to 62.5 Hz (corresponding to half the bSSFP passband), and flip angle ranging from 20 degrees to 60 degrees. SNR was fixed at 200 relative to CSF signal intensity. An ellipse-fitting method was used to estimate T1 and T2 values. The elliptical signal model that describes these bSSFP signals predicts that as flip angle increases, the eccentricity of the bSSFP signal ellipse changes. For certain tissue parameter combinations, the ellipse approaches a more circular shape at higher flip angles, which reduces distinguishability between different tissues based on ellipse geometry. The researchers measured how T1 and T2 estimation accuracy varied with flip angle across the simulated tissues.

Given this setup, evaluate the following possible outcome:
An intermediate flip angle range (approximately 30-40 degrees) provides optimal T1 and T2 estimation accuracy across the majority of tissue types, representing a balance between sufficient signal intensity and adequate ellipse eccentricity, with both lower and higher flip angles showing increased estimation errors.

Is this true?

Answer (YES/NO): NO